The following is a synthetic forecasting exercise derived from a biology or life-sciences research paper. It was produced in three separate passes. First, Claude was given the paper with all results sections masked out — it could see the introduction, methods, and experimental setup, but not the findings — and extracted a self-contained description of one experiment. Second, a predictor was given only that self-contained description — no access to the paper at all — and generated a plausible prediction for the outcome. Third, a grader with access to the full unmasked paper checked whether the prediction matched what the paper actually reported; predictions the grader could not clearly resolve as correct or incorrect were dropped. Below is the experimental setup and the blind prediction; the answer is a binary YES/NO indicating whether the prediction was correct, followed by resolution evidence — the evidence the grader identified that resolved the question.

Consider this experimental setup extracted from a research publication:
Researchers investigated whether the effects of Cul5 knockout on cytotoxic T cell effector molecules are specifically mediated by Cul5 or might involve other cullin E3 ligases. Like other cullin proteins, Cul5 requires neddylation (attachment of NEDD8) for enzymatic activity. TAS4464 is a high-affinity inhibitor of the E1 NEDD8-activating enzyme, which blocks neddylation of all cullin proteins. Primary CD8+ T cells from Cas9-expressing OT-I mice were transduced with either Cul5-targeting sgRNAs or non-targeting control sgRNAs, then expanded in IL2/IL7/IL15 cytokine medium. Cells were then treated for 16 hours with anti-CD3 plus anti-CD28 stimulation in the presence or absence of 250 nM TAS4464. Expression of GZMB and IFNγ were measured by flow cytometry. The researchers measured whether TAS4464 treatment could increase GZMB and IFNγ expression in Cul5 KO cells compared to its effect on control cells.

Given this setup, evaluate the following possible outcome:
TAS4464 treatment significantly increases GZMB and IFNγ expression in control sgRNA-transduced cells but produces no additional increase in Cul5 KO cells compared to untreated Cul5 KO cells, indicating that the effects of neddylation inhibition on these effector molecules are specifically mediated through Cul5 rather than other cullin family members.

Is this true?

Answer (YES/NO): YES